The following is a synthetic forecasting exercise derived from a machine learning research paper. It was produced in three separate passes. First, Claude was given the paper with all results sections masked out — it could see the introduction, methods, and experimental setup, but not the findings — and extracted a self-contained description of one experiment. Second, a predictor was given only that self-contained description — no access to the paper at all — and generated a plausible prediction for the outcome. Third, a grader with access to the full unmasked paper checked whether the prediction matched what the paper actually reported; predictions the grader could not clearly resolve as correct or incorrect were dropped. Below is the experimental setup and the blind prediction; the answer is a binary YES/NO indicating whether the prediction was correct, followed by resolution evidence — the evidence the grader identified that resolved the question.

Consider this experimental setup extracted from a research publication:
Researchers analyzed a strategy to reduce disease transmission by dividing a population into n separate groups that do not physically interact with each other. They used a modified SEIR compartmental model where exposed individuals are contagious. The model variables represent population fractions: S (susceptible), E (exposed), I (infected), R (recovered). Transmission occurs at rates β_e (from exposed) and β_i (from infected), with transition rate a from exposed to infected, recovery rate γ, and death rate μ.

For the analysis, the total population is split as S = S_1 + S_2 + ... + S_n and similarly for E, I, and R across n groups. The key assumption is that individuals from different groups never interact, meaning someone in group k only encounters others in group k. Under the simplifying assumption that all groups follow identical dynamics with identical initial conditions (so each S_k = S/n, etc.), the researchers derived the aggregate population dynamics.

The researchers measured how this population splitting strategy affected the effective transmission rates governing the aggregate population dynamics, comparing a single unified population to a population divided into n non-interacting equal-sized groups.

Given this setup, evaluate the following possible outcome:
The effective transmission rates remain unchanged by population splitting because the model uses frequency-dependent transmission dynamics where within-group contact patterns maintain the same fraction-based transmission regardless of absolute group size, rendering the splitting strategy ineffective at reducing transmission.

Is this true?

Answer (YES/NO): NO